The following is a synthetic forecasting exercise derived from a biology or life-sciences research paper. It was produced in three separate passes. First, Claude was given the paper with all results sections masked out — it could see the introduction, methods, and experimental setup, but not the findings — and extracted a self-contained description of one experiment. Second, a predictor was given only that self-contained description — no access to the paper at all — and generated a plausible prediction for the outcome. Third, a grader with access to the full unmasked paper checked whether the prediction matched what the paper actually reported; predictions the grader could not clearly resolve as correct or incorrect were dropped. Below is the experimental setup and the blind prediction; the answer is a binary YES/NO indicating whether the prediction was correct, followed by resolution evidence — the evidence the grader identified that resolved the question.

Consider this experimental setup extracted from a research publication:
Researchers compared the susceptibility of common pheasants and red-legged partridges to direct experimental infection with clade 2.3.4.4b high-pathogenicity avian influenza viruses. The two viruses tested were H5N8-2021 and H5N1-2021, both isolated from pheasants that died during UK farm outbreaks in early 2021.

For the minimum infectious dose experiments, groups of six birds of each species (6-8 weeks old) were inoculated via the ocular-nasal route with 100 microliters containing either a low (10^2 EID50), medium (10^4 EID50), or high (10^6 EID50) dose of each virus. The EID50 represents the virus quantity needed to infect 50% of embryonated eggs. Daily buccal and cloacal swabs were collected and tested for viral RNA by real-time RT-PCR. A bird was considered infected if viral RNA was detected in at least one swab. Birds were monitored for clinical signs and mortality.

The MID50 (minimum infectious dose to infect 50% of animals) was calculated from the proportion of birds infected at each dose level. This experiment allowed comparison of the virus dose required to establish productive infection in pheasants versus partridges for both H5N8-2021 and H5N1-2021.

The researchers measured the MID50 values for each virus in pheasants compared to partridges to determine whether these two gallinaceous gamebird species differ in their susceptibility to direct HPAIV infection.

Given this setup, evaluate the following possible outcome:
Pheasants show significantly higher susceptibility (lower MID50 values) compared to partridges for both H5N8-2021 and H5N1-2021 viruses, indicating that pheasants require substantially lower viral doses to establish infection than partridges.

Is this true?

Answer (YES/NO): NO